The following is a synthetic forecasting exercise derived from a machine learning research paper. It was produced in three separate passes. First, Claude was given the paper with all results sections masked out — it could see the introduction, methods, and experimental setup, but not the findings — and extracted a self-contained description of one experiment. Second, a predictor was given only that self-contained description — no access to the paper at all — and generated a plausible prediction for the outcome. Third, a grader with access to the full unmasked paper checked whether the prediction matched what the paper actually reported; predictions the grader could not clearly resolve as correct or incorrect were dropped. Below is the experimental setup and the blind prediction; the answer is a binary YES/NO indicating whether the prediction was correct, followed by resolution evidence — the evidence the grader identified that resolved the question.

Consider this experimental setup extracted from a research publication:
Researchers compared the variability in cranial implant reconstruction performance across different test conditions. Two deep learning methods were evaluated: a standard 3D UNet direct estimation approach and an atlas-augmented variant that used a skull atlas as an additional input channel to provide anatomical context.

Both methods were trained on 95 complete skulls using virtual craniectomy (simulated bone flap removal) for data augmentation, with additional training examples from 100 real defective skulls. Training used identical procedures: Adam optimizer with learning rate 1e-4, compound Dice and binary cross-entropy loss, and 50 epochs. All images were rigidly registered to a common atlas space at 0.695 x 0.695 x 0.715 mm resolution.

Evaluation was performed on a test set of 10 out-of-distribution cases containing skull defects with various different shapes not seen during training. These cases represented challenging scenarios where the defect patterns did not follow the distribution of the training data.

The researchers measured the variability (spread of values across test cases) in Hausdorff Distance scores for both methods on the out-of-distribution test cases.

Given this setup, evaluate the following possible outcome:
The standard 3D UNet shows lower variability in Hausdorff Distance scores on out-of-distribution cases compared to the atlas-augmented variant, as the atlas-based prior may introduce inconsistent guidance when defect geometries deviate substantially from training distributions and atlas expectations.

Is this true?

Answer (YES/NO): NO